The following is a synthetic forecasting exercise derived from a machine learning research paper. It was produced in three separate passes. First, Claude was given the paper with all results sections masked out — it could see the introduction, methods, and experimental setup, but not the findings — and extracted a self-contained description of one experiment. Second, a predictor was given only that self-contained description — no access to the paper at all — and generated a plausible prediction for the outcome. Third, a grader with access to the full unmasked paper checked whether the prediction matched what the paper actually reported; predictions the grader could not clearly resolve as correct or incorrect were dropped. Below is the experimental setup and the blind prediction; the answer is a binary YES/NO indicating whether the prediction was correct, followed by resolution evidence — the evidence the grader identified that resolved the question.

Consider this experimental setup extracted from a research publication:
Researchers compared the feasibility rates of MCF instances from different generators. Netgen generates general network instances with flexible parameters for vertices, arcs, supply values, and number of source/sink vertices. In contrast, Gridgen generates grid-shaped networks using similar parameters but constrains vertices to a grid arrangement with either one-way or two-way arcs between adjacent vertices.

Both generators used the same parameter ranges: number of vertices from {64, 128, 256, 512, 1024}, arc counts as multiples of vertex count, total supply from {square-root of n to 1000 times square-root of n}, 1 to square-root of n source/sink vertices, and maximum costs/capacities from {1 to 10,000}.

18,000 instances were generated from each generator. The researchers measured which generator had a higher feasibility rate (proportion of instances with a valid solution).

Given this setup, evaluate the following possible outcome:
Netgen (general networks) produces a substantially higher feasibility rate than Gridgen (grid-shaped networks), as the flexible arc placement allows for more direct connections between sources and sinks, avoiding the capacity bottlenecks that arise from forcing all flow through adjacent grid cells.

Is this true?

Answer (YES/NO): NO